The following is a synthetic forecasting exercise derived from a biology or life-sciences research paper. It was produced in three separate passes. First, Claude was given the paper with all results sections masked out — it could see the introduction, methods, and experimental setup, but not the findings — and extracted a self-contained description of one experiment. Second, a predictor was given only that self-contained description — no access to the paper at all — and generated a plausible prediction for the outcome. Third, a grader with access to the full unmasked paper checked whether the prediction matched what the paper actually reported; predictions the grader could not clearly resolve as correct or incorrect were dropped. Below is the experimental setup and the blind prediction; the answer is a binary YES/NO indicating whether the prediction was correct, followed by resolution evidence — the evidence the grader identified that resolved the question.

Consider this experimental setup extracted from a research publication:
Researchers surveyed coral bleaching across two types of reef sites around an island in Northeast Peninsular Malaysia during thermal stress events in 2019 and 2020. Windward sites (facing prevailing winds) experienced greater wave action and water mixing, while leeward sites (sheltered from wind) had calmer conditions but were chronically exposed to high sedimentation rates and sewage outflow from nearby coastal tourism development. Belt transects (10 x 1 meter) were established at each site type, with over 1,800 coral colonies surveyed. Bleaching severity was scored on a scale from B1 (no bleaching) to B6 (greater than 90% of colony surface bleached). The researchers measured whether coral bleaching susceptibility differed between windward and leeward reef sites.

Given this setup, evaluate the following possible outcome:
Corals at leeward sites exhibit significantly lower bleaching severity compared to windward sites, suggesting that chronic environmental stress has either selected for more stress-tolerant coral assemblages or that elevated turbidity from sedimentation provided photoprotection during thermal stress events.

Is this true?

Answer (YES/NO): NO